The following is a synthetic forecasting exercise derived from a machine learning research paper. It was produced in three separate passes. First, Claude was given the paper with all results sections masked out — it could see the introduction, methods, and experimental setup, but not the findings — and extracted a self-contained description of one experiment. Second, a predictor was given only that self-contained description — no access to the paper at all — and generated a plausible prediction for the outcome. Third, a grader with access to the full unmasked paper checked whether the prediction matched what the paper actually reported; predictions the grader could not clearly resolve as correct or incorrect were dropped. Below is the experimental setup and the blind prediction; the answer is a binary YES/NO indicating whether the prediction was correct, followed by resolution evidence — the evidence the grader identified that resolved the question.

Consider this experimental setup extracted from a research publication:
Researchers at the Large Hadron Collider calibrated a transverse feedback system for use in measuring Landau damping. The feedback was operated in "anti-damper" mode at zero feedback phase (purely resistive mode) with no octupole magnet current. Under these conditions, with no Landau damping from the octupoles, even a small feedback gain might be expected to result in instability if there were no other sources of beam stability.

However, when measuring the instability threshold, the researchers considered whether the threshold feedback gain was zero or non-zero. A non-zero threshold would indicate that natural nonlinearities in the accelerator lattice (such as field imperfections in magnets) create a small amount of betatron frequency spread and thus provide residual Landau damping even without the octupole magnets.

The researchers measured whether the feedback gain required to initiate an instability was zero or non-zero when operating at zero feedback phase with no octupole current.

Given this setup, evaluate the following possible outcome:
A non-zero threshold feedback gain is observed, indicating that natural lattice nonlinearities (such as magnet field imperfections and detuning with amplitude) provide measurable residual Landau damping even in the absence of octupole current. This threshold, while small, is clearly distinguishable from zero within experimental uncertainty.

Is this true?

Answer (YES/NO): YES